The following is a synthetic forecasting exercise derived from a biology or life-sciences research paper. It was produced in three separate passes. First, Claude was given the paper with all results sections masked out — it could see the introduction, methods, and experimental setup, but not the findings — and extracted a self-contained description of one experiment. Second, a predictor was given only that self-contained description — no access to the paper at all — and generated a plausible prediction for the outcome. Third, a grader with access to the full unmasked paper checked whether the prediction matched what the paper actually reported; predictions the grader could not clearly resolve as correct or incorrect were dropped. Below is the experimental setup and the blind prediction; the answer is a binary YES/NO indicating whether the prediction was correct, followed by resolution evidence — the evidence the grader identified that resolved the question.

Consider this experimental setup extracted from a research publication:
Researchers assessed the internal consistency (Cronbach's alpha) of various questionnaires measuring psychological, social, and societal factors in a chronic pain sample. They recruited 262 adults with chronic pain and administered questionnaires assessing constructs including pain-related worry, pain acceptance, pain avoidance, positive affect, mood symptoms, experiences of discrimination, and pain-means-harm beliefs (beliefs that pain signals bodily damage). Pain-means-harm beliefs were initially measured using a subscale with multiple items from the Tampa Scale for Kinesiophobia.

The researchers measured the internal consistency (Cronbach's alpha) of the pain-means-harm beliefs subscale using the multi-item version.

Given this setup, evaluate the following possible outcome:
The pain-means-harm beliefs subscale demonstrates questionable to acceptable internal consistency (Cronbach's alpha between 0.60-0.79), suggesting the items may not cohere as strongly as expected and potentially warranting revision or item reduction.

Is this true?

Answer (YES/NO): NO